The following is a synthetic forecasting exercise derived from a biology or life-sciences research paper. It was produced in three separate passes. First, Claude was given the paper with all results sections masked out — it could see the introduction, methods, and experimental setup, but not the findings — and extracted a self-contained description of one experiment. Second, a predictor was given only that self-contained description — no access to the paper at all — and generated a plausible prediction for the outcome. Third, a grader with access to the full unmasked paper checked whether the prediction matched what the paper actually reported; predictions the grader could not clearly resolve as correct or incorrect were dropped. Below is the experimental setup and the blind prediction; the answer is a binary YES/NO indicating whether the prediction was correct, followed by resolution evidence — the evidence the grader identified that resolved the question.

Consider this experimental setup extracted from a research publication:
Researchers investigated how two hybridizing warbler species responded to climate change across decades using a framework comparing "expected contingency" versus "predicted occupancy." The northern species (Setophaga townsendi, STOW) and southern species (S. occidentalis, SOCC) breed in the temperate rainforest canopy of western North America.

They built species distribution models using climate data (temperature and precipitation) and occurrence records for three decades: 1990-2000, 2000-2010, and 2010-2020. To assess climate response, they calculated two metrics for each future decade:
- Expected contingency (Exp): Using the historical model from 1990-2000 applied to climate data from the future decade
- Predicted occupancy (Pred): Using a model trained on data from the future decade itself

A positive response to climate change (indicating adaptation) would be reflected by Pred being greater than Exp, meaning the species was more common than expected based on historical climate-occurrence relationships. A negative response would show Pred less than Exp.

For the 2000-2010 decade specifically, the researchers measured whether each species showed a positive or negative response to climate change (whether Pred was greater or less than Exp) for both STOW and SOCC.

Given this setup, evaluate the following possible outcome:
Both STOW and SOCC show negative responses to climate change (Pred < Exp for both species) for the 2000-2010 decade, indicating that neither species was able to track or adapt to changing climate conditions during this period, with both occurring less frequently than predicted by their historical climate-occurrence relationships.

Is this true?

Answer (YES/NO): NO